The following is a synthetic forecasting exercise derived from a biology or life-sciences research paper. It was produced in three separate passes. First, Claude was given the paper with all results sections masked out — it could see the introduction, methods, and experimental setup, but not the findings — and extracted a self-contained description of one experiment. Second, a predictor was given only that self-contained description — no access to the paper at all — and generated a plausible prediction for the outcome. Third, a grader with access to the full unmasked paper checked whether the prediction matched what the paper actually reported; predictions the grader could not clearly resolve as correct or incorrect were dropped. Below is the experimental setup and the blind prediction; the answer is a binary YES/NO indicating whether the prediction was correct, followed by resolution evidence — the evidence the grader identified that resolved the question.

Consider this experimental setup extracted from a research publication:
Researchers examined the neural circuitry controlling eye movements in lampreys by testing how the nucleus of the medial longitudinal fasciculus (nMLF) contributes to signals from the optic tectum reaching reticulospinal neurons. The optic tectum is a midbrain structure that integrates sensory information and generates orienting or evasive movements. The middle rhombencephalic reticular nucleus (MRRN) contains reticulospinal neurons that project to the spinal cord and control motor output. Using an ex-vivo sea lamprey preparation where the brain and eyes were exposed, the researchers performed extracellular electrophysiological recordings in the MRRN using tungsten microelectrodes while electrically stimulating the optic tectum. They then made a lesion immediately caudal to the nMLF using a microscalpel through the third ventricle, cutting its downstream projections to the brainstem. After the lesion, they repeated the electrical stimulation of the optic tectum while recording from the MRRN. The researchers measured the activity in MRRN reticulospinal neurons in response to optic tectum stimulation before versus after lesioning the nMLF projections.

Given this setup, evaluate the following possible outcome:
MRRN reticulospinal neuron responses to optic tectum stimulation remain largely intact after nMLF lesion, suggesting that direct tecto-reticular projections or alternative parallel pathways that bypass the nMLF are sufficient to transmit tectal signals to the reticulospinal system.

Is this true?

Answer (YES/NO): NO